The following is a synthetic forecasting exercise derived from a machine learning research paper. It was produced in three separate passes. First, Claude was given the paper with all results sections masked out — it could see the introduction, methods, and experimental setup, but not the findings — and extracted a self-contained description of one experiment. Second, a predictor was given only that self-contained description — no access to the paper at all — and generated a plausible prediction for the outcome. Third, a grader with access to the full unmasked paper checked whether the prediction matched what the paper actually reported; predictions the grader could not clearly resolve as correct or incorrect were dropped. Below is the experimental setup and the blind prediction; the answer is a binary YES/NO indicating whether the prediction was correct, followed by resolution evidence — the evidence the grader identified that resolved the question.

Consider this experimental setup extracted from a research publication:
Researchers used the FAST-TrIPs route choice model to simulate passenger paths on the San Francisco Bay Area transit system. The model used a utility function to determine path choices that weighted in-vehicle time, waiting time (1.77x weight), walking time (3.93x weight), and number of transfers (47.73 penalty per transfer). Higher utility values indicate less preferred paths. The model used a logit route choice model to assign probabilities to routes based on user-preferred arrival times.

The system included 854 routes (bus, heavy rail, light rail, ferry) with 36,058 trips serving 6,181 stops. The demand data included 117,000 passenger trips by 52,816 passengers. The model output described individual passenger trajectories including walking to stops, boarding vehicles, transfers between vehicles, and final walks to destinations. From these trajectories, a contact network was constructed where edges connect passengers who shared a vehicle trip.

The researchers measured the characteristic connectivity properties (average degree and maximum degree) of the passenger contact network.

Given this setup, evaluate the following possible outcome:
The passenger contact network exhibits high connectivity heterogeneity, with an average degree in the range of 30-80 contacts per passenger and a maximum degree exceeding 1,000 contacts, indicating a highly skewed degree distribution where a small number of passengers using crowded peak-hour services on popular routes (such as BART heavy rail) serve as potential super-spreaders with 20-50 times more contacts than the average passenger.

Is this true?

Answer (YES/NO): NO